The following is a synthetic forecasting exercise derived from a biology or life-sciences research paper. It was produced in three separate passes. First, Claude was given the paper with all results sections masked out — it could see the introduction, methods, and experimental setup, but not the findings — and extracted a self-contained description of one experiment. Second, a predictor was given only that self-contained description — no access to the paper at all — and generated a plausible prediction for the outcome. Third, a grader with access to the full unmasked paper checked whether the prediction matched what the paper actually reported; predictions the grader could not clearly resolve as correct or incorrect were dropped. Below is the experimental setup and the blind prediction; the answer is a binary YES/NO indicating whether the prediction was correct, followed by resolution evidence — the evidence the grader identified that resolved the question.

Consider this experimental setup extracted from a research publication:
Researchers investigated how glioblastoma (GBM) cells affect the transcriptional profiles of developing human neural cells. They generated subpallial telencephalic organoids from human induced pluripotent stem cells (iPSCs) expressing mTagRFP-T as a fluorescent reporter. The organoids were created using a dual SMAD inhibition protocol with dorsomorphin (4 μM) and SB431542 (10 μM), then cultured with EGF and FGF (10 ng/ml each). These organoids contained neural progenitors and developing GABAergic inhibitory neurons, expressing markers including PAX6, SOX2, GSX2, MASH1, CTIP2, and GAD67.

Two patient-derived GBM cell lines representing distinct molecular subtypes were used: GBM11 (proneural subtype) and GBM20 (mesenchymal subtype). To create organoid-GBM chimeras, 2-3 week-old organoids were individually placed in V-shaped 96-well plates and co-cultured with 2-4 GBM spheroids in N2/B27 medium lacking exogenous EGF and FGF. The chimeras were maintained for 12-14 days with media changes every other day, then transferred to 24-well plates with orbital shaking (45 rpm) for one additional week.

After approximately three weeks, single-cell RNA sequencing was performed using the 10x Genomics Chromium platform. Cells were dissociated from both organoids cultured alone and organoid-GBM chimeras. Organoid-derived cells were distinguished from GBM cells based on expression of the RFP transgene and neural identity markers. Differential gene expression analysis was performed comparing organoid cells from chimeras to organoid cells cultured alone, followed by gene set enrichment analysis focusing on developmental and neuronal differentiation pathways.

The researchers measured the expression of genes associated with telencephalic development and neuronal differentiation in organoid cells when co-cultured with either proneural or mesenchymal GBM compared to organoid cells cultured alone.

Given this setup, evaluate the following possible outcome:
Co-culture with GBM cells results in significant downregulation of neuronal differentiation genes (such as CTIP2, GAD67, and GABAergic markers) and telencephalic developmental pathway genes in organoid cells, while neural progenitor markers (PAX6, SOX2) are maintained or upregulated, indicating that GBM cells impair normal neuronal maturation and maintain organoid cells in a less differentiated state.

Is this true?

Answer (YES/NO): NO